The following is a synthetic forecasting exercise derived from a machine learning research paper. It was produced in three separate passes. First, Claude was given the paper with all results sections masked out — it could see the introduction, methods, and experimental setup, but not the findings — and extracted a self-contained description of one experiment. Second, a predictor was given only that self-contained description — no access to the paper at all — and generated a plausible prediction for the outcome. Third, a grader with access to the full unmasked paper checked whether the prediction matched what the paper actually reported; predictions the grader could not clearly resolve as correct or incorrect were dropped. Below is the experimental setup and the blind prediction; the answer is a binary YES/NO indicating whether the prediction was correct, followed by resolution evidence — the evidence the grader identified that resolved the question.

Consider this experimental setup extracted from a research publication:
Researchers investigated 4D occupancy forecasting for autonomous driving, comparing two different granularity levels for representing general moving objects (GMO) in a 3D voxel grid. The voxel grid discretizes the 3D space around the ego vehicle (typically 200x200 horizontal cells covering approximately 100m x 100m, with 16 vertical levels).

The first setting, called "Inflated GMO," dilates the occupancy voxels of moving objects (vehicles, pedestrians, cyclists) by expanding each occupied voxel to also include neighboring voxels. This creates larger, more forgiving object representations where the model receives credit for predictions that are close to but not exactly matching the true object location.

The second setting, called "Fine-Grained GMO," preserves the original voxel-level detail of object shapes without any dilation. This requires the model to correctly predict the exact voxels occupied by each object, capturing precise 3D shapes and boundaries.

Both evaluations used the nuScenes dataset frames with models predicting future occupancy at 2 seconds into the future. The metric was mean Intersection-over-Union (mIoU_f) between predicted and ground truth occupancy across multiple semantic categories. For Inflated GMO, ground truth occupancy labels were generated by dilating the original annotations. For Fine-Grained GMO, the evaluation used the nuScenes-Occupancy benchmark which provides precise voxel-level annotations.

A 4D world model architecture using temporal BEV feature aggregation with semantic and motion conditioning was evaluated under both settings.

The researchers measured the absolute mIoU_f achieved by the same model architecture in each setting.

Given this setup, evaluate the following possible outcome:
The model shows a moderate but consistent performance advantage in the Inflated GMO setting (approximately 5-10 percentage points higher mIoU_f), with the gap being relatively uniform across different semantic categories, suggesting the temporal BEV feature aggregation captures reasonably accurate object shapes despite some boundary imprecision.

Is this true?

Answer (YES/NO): NO